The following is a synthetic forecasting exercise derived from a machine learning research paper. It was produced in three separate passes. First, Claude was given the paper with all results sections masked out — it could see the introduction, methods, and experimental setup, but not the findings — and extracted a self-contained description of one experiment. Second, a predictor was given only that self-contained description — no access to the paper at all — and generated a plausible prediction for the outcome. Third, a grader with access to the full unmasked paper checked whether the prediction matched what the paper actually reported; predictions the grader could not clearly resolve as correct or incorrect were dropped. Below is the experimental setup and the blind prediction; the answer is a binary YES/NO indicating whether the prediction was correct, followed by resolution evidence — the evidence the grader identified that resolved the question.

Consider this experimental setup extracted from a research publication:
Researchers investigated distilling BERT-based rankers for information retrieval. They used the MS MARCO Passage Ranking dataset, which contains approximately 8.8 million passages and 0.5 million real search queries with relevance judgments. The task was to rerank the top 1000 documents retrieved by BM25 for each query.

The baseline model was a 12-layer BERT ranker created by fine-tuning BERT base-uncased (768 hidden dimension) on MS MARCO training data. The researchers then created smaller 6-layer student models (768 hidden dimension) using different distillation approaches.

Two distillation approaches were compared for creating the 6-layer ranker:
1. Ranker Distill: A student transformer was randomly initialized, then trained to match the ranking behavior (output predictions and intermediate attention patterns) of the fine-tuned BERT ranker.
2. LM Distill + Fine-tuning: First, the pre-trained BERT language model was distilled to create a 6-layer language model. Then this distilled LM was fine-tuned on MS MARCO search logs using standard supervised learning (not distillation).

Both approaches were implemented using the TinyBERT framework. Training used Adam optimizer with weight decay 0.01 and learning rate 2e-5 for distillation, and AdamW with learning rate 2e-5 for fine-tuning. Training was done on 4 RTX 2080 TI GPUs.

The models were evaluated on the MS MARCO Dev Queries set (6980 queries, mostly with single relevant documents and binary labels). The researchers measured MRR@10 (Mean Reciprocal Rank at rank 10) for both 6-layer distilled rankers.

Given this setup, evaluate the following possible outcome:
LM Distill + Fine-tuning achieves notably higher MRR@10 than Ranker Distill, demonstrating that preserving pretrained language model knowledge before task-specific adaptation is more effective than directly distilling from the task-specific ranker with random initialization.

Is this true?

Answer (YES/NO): YES